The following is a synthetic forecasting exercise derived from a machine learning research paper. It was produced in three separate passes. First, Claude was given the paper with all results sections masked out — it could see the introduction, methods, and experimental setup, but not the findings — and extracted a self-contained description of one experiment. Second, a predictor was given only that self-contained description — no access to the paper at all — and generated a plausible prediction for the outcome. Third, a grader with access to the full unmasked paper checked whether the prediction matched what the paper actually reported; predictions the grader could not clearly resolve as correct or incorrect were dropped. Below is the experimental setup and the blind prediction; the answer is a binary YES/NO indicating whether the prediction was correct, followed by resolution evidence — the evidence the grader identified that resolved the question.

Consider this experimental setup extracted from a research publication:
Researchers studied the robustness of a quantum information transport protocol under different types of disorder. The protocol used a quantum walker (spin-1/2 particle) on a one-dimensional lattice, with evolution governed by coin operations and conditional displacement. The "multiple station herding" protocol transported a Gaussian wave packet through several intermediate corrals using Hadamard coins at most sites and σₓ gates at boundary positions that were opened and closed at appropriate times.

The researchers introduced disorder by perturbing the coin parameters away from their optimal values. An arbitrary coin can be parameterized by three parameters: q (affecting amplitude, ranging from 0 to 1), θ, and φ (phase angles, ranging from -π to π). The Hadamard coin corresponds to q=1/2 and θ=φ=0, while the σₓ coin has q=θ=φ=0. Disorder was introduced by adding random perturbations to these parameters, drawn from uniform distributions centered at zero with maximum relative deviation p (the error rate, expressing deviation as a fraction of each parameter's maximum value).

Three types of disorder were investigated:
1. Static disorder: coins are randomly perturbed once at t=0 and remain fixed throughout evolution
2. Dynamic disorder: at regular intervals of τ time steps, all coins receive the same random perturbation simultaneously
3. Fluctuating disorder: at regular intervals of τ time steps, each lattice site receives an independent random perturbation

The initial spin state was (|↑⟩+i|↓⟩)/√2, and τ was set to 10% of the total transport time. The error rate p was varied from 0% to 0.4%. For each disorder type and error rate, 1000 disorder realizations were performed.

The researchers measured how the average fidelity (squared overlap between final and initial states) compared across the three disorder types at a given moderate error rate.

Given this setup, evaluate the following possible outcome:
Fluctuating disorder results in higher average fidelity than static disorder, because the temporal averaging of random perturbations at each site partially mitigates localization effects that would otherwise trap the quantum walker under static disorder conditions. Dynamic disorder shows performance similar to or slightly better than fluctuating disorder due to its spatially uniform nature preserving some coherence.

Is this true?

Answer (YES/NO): NO